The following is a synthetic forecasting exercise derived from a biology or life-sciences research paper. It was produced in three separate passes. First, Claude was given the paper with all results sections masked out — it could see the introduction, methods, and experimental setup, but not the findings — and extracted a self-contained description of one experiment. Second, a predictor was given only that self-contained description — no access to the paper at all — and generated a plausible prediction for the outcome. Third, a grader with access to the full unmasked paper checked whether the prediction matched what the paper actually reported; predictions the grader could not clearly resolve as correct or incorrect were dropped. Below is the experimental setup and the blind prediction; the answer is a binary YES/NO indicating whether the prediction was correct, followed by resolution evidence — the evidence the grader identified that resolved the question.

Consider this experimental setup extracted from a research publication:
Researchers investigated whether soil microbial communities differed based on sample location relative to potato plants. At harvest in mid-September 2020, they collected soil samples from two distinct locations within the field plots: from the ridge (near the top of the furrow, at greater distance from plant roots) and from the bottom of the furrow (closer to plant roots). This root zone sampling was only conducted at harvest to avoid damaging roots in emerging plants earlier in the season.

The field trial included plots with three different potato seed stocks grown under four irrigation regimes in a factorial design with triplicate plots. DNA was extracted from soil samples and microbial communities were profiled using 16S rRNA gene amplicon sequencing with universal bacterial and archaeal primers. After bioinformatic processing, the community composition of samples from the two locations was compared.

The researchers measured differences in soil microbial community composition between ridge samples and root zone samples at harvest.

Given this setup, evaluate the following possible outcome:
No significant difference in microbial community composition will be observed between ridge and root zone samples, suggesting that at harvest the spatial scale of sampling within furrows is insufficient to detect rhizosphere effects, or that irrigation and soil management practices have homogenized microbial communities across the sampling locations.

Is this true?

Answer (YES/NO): NO